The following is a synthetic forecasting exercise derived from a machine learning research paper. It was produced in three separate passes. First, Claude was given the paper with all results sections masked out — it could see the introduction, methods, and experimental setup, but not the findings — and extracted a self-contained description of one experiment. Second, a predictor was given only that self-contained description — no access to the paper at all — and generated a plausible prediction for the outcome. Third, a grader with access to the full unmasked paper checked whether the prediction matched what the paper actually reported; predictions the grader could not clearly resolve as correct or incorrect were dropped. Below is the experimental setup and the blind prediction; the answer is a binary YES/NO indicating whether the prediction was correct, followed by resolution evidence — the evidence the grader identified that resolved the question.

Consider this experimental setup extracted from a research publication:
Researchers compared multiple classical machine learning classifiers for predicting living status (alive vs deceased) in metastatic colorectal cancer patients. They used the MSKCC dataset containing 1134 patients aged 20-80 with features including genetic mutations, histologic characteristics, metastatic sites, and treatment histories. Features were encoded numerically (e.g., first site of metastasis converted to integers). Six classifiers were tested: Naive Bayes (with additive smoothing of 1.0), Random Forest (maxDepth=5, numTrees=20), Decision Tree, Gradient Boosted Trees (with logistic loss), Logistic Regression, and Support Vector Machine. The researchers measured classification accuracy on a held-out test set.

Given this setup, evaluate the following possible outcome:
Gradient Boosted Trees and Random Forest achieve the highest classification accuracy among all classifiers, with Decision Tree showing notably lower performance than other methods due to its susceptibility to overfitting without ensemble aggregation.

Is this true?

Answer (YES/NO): NO